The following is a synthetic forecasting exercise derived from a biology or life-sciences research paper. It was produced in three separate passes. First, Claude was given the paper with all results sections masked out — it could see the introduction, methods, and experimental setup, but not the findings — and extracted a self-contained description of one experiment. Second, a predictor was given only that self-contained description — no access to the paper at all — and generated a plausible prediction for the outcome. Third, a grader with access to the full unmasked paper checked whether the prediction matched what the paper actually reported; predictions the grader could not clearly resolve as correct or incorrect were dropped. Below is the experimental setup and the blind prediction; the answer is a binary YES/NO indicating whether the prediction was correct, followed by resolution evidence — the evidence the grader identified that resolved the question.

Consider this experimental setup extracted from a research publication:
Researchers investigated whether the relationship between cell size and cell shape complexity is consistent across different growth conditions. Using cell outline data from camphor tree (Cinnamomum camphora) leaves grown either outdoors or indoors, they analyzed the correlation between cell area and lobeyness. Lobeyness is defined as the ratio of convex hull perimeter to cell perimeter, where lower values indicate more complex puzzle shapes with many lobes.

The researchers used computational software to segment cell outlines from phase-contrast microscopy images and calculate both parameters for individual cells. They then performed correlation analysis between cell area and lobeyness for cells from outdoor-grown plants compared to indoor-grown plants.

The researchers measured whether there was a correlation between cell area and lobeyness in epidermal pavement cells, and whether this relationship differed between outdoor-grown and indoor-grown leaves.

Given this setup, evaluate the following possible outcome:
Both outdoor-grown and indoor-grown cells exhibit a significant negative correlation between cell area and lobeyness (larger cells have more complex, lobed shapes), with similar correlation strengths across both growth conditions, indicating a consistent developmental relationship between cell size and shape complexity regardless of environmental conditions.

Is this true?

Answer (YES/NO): NO